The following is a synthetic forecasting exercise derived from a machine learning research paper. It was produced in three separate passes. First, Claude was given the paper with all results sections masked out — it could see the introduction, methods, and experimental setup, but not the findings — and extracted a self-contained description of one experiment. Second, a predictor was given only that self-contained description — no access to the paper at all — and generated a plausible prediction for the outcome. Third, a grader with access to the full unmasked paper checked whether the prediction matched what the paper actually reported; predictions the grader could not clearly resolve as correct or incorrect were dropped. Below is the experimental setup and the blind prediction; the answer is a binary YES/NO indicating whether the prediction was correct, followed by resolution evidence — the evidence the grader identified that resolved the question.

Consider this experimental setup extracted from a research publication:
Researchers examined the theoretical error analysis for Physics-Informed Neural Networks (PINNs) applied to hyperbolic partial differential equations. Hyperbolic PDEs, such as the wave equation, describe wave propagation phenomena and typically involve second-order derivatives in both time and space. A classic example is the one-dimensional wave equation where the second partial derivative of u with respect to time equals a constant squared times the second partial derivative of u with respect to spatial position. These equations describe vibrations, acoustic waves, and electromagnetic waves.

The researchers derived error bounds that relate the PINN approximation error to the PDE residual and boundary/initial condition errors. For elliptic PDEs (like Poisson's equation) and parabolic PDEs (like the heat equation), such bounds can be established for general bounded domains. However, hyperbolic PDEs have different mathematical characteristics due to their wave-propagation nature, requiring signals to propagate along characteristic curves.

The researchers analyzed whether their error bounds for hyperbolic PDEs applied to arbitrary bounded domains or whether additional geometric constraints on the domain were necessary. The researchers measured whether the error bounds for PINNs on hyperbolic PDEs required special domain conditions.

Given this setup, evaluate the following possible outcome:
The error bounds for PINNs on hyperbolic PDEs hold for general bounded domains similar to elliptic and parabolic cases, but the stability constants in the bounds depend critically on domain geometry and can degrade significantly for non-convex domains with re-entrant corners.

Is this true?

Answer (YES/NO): NO